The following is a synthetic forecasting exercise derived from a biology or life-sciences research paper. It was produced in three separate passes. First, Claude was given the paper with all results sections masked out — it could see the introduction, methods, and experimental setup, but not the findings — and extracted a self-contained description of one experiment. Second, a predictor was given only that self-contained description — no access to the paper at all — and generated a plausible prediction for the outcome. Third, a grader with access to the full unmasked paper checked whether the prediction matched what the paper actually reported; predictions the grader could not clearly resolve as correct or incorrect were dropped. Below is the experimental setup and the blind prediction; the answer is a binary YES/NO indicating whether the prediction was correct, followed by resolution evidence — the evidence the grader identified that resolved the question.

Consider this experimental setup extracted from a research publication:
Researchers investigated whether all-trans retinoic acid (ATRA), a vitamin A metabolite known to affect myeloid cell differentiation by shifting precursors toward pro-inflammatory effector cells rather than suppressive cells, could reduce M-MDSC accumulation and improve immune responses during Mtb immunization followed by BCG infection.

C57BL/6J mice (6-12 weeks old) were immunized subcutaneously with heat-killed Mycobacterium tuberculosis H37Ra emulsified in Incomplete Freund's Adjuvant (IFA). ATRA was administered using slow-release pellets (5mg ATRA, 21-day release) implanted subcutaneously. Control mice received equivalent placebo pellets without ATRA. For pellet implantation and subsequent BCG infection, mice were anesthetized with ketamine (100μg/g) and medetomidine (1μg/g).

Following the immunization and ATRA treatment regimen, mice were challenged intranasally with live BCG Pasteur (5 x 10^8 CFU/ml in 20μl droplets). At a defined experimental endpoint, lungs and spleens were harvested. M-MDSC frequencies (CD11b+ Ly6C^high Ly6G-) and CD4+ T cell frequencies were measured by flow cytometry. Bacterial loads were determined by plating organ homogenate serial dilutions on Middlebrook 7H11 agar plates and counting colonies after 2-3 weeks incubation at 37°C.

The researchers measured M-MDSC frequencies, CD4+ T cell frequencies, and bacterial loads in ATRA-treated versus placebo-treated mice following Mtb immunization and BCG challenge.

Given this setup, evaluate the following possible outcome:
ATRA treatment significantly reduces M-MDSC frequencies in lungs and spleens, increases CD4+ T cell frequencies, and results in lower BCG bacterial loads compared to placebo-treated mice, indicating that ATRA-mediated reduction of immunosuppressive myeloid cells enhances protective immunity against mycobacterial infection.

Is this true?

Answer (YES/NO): YES